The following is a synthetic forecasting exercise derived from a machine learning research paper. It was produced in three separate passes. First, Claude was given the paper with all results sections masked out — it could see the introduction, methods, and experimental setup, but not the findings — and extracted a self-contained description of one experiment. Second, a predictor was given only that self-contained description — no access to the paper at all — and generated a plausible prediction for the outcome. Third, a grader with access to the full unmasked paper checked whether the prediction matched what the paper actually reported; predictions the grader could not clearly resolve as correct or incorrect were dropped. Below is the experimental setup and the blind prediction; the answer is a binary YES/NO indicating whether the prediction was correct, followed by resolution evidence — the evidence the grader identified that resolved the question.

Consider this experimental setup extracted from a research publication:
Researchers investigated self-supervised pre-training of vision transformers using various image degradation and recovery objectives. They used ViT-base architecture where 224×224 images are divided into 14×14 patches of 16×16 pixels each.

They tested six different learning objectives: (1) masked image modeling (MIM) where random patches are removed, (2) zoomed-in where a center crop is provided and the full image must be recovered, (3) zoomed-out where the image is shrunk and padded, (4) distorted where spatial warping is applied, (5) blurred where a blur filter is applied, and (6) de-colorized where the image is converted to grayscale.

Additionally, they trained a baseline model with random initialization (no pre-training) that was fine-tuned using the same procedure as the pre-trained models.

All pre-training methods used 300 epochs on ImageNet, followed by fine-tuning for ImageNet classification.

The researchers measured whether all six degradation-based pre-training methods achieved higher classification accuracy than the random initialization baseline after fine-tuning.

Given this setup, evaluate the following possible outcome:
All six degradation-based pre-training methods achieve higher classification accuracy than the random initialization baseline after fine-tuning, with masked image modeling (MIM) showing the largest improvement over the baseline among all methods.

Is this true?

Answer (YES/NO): YES